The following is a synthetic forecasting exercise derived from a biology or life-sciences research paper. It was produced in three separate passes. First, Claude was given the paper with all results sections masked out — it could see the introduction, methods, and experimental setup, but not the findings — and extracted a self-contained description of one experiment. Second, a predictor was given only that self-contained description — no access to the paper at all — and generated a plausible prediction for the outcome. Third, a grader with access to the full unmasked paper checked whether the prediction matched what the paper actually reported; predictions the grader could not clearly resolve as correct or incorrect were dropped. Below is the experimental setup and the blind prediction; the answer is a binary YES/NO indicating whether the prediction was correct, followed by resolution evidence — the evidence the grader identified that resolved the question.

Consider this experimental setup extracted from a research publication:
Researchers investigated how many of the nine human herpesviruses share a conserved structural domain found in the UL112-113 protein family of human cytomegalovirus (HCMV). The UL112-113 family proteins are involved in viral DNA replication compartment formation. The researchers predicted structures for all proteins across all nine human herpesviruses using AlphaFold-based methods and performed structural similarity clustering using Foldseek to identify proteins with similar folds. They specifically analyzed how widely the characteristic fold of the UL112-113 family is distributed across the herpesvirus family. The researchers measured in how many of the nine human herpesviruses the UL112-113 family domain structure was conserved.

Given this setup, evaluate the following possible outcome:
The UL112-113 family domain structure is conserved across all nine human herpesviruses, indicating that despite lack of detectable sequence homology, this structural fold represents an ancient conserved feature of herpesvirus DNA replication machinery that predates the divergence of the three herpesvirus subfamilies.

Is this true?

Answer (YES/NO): NO